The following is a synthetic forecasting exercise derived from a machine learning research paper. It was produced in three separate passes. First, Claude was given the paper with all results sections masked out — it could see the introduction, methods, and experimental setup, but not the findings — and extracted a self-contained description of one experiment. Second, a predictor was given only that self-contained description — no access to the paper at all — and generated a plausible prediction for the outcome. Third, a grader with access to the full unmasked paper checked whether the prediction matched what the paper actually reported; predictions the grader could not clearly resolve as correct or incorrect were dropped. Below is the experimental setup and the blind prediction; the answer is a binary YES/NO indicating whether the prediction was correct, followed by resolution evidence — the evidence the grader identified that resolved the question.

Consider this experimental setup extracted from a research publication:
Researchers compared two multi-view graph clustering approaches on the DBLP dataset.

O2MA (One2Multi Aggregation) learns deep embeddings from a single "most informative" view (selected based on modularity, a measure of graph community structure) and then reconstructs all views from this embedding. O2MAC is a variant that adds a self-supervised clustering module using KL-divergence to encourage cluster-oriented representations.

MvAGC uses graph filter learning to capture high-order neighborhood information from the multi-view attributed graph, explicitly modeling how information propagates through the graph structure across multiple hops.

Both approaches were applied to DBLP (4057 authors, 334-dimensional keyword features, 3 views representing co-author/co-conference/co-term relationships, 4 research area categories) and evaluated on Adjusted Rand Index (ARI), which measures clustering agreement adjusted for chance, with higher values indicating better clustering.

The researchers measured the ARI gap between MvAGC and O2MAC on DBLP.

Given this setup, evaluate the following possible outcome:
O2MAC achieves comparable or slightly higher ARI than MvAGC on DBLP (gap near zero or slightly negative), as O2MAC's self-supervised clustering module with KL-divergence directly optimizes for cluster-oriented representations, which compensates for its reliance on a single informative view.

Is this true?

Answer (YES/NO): NO